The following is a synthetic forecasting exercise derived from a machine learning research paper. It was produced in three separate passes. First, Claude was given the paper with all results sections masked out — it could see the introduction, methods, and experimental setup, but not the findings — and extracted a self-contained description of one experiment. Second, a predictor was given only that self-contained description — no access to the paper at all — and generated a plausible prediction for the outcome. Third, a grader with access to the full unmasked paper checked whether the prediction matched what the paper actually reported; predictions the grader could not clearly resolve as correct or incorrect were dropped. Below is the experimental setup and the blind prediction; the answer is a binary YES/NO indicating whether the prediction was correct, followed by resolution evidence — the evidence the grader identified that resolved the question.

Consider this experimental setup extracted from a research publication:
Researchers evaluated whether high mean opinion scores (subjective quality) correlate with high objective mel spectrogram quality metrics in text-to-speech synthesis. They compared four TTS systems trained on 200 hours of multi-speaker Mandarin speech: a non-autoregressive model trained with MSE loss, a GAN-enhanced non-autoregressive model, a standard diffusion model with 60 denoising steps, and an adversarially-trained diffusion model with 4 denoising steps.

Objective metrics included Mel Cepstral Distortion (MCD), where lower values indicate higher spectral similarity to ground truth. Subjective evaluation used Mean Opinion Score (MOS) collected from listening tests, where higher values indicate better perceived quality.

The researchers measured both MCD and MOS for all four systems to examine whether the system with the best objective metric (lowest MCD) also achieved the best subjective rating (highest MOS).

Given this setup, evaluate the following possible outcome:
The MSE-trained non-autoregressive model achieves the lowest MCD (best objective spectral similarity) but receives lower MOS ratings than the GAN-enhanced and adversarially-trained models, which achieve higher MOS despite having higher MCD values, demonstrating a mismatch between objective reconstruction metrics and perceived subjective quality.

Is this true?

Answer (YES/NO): NO